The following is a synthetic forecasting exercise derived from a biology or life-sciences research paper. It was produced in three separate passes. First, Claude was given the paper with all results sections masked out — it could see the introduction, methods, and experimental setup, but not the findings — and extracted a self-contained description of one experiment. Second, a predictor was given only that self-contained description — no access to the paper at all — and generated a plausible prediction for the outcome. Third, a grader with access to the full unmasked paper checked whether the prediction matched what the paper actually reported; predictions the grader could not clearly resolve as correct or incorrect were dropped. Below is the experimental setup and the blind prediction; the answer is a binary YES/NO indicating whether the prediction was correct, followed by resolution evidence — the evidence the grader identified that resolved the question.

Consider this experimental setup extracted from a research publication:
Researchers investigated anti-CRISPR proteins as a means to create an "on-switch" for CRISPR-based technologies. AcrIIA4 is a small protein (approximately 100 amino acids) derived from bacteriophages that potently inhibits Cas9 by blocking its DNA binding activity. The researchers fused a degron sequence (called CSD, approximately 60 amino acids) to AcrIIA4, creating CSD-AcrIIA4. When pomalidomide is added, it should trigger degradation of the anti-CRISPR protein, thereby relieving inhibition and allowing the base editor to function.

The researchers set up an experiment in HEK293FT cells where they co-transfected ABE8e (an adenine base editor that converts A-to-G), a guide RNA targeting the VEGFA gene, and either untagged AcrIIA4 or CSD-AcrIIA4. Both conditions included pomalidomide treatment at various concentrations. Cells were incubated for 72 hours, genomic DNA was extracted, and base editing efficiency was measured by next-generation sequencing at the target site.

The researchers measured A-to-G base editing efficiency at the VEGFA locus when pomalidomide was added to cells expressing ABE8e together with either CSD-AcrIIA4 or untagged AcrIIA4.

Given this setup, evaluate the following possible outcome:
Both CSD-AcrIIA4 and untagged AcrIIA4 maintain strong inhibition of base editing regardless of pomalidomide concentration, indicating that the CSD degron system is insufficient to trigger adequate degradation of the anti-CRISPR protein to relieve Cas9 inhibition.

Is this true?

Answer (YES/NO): NO